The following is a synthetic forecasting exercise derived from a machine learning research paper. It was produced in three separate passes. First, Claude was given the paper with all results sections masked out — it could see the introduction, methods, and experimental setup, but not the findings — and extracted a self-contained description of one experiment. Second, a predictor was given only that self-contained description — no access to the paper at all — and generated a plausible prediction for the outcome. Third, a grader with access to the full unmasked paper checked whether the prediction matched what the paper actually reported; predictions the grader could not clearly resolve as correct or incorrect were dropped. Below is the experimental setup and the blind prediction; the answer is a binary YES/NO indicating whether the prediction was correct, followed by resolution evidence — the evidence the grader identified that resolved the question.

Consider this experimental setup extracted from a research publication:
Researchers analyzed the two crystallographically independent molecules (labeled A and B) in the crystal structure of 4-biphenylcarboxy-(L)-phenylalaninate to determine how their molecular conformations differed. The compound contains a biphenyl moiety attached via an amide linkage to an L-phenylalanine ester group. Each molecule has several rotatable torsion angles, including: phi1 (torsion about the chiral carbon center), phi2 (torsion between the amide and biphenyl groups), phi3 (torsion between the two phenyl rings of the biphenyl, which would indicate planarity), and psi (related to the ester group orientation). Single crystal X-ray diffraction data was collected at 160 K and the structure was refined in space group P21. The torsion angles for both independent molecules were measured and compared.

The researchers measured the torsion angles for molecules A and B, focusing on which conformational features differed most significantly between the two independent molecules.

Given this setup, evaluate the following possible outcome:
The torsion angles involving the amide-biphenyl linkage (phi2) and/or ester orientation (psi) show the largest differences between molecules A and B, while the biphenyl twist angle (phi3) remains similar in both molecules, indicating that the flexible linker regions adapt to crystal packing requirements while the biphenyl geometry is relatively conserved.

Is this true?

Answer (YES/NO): NO